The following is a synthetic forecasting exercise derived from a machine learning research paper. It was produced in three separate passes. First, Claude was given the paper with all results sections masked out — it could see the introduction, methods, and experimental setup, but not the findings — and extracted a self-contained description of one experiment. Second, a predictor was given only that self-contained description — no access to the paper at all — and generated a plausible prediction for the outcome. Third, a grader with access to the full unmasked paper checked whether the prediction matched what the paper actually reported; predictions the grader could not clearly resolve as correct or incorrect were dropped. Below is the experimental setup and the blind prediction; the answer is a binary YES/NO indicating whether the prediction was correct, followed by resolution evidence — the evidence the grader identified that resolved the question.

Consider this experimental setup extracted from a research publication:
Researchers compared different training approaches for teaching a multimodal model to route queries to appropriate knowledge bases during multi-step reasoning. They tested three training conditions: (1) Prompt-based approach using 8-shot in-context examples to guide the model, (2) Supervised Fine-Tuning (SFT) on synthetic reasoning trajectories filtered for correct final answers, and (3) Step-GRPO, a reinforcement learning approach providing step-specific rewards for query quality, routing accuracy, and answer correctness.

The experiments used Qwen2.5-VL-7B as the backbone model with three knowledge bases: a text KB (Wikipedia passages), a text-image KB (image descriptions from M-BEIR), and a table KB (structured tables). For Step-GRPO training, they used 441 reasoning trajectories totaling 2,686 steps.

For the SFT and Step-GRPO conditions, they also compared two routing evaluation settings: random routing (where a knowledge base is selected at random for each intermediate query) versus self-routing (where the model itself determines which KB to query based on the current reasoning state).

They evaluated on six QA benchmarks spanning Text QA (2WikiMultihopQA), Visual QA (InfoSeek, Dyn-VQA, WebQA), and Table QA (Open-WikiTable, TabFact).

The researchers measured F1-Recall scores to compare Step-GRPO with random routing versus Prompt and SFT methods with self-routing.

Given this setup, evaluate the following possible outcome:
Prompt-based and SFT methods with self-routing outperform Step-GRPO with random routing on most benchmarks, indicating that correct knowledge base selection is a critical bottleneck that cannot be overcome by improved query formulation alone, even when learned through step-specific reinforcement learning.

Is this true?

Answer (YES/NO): NO